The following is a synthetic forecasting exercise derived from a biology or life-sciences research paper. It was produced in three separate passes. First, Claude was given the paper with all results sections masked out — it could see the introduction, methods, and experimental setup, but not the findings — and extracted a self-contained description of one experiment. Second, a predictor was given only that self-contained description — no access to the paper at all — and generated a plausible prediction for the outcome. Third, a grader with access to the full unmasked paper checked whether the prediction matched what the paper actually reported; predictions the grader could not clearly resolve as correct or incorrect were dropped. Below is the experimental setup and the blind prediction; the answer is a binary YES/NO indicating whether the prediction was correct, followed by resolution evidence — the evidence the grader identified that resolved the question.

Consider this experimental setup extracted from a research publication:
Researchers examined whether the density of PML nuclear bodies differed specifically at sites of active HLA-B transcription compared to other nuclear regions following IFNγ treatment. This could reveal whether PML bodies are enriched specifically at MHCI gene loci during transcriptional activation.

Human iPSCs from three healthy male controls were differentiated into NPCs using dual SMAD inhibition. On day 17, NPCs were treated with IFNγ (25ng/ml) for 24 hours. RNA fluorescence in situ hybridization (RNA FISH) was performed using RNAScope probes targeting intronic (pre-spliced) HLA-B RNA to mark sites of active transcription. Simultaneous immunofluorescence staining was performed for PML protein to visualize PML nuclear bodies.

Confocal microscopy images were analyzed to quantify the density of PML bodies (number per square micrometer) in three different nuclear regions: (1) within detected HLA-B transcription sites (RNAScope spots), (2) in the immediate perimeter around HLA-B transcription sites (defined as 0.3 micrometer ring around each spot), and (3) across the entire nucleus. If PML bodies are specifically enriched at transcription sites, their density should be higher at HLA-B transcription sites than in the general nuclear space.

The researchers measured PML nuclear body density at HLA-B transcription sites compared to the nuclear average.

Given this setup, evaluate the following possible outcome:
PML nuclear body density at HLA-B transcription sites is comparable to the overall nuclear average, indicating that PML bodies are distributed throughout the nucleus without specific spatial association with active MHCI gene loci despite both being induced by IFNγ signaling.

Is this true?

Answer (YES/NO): NO